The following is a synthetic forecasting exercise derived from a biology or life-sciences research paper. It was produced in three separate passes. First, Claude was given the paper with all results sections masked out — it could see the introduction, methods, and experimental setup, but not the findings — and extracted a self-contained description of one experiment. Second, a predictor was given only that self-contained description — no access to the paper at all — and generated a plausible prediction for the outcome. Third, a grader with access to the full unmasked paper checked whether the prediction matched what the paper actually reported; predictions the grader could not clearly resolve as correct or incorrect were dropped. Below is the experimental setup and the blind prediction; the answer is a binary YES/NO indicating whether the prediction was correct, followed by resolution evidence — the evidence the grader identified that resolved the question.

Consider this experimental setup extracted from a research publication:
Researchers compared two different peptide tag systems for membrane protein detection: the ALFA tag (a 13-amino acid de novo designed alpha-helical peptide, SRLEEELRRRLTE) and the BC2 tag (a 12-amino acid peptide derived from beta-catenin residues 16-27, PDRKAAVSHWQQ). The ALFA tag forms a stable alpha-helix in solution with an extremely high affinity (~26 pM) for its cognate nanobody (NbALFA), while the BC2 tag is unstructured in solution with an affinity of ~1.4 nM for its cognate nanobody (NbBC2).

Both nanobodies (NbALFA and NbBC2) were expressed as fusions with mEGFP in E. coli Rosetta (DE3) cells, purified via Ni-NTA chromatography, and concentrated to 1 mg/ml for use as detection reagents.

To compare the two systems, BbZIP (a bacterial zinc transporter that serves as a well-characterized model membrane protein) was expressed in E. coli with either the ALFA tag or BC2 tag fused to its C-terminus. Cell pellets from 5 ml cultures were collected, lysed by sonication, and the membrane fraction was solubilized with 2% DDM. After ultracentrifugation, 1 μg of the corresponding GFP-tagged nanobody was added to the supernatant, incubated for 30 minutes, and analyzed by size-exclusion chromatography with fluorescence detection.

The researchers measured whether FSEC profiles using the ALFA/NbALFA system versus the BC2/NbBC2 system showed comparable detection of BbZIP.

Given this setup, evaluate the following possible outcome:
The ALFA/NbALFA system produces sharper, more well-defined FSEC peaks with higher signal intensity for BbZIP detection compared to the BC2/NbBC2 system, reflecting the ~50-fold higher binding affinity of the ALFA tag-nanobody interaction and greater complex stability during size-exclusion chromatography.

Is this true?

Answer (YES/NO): NO